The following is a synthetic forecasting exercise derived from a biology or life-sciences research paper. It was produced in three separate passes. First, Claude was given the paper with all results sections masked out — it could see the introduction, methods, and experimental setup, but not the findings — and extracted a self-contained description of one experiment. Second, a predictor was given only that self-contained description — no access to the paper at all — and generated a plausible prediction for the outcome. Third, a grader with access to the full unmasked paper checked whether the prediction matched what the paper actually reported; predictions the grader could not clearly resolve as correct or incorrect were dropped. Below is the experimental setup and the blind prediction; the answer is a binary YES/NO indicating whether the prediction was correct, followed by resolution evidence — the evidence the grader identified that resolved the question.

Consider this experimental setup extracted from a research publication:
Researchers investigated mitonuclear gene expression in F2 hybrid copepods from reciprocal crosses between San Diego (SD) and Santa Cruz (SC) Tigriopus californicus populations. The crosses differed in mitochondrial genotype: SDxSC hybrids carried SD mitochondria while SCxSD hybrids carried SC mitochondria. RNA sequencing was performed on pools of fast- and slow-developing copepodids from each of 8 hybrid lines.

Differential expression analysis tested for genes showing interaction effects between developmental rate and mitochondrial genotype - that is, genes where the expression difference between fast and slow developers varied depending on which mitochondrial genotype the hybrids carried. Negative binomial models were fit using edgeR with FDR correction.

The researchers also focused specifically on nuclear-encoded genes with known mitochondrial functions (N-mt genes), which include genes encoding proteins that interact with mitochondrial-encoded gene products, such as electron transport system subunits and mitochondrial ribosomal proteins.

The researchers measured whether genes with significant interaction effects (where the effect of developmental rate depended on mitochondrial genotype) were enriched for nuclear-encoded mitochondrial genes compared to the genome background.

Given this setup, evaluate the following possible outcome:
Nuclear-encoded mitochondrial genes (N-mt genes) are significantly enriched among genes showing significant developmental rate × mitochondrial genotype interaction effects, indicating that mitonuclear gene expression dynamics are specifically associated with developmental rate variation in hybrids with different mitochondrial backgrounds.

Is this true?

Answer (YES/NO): NO